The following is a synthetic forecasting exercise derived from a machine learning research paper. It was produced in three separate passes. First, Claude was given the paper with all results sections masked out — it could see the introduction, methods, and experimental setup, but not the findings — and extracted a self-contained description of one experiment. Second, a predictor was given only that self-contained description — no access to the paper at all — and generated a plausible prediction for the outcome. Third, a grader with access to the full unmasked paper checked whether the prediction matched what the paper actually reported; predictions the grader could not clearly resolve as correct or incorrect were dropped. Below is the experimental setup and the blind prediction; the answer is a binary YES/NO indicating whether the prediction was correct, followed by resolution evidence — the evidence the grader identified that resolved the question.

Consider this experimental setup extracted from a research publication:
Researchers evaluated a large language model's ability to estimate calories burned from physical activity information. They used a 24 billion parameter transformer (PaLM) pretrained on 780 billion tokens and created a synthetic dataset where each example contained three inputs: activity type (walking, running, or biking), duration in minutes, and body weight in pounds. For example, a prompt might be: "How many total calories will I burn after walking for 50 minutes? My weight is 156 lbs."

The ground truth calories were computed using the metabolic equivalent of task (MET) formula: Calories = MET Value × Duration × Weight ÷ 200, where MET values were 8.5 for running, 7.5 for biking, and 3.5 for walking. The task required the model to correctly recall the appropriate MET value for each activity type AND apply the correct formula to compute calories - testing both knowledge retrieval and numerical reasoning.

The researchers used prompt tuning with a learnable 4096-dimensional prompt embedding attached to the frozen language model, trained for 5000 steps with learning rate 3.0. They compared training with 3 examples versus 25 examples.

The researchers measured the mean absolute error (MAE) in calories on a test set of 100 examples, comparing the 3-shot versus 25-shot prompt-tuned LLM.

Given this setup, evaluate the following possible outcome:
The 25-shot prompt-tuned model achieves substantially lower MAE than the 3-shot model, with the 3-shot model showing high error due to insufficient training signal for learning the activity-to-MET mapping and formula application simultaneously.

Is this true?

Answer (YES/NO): YES